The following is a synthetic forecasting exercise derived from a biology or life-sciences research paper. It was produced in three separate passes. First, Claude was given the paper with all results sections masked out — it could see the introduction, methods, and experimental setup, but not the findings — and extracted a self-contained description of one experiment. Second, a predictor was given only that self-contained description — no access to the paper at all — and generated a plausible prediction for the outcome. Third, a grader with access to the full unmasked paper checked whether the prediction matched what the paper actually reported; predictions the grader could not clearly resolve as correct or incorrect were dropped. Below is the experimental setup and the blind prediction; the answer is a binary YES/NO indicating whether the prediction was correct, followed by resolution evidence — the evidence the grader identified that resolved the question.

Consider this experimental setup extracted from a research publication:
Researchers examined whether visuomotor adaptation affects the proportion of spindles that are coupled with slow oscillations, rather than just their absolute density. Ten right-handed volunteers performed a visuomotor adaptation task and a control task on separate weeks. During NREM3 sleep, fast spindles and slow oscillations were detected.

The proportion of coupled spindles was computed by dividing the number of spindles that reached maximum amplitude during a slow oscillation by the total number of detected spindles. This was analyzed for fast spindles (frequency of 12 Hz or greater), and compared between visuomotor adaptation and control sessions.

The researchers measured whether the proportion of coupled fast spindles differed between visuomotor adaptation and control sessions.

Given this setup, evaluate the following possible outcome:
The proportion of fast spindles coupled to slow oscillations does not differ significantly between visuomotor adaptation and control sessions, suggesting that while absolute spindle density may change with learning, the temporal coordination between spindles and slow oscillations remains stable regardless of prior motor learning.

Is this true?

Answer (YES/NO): YES